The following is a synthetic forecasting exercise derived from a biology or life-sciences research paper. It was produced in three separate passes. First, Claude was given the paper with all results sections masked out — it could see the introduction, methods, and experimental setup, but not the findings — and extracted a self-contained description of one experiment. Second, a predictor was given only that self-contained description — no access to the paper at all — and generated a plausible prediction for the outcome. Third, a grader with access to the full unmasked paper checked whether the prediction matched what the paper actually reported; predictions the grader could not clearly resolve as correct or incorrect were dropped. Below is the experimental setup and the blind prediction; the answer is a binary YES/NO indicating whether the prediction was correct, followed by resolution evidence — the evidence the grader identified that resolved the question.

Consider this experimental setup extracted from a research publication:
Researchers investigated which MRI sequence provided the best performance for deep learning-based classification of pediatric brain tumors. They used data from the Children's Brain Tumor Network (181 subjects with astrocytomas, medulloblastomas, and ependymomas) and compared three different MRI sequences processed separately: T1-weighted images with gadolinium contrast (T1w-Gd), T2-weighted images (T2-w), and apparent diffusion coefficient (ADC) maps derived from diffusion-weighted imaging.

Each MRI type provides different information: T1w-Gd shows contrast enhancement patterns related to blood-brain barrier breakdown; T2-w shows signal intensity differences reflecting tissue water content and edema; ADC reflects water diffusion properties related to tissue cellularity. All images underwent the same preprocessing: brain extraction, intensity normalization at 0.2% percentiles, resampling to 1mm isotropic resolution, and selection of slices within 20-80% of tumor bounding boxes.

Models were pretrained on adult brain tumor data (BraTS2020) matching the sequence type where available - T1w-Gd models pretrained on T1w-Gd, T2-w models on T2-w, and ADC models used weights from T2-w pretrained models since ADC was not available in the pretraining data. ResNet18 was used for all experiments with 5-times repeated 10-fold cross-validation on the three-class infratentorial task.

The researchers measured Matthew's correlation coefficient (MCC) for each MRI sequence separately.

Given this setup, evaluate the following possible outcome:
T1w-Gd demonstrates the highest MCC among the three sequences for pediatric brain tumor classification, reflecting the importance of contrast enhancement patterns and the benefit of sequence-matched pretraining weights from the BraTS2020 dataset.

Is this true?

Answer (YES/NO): NO